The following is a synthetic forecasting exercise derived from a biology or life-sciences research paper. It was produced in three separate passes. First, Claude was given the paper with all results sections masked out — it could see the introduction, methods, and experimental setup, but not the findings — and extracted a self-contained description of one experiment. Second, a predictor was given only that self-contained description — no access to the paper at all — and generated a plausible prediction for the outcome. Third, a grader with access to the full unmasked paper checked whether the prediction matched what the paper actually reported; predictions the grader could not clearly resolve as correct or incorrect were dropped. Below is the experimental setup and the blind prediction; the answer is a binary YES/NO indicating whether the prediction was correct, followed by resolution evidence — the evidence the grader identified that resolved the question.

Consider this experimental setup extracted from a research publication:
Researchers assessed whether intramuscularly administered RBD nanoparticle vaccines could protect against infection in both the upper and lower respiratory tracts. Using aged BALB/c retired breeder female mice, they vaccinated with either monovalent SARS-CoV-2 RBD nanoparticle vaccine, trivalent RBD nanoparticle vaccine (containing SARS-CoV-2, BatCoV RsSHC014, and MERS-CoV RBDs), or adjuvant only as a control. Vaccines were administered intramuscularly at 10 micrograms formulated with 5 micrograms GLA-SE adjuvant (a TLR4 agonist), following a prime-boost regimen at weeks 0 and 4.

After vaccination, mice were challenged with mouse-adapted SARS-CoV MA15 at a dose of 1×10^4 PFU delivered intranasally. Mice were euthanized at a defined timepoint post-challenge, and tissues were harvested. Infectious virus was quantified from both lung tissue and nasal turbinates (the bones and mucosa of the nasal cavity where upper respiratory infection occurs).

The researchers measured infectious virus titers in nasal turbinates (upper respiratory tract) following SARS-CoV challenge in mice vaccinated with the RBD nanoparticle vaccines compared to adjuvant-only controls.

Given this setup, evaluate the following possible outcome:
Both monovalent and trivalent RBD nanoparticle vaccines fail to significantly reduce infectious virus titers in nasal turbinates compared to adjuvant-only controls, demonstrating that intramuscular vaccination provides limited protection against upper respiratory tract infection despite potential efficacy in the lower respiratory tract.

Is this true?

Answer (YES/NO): NO